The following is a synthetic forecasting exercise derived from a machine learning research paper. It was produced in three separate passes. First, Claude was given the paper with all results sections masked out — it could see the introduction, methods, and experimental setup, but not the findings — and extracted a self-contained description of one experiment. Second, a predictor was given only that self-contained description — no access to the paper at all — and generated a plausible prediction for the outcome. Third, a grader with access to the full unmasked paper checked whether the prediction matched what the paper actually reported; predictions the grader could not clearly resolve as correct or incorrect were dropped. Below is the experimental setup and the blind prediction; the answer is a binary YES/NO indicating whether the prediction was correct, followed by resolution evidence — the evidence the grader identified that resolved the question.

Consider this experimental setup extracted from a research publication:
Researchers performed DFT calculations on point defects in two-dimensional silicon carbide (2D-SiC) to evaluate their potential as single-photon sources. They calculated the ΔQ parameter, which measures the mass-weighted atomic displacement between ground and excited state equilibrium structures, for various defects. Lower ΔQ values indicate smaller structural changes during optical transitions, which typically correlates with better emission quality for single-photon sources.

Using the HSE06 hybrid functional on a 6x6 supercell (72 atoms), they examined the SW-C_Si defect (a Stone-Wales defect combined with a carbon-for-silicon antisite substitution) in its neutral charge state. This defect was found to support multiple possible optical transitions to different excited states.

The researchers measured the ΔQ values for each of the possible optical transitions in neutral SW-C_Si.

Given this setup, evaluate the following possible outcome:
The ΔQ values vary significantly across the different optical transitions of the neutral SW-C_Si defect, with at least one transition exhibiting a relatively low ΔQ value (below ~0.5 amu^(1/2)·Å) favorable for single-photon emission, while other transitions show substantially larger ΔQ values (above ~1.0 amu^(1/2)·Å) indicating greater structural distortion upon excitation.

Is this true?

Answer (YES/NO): NO